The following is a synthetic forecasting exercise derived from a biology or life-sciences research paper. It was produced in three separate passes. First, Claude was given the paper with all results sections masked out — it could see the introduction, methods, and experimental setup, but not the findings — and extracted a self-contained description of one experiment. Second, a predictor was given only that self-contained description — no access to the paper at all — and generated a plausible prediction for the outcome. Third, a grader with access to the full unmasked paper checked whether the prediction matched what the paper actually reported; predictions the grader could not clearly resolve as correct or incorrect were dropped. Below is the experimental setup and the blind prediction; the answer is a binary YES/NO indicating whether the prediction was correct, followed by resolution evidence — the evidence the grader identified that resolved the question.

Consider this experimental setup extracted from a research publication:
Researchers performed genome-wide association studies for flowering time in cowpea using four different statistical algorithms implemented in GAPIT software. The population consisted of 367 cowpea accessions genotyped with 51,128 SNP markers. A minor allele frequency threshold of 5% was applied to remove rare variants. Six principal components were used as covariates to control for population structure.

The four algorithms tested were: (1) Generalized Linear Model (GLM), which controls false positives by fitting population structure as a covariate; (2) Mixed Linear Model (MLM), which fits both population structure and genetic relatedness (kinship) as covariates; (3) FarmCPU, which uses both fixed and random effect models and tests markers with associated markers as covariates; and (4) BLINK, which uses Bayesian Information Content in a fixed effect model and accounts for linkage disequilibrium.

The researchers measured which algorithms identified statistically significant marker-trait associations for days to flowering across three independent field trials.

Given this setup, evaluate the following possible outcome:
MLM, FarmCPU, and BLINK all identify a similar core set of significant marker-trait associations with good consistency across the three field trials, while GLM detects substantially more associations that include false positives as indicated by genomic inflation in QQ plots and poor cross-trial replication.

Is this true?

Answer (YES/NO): NO